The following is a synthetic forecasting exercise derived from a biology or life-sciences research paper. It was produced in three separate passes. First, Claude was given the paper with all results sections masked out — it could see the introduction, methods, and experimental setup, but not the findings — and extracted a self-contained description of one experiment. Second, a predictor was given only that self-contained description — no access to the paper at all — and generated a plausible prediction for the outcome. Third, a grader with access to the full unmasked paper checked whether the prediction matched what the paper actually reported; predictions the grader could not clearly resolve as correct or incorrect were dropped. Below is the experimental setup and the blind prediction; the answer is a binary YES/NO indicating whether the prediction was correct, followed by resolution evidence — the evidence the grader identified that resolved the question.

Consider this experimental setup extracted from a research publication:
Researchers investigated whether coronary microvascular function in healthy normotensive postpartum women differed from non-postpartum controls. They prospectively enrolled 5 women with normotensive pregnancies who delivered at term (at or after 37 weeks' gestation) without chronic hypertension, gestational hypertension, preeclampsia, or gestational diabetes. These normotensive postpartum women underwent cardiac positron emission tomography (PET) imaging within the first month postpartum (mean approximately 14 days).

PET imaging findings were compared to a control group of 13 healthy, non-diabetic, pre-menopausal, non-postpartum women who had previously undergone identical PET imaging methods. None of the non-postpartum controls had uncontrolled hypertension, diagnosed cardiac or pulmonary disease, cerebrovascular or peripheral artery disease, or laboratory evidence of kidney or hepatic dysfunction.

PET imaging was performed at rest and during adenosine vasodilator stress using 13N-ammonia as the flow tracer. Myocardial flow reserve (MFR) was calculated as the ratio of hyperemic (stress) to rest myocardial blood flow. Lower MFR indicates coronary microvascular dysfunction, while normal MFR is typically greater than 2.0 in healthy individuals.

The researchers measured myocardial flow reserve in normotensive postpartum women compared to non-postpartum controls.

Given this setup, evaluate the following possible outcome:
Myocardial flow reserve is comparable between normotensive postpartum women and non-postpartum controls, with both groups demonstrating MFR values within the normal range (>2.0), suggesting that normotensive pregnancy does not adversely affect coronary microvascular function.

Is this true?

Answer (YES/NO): NO